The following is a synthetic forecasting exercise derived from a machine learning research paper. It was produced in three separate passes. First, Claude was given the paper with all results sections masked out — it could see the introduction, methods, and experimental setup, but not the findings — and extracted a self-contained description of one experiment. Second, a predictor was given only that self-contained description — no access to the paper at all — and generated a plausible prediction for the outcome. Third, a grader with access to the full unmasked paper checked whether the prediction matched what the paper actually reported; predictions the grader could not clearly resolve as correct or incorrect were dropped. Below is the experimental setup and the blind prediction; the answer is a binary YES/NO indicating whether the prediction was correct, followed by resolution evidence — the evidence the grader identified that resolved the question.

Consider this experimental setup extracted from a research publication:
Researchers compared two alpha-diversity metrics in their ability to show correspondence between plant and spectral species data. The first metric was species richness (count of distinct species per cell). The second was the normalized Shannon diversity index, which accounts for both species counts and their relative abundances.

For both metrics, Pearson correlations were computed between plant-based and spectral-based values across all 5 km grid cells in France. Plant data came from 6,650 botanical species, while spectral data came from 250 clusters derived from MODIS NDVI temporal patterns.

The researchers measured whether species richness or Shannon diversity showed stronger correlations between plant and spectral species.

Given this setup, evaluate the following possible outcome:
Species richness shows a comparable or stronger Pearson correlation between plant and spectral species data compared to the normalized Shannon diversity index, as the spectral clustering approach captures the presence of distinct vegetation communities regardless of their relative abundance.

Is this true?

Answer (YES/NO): NO